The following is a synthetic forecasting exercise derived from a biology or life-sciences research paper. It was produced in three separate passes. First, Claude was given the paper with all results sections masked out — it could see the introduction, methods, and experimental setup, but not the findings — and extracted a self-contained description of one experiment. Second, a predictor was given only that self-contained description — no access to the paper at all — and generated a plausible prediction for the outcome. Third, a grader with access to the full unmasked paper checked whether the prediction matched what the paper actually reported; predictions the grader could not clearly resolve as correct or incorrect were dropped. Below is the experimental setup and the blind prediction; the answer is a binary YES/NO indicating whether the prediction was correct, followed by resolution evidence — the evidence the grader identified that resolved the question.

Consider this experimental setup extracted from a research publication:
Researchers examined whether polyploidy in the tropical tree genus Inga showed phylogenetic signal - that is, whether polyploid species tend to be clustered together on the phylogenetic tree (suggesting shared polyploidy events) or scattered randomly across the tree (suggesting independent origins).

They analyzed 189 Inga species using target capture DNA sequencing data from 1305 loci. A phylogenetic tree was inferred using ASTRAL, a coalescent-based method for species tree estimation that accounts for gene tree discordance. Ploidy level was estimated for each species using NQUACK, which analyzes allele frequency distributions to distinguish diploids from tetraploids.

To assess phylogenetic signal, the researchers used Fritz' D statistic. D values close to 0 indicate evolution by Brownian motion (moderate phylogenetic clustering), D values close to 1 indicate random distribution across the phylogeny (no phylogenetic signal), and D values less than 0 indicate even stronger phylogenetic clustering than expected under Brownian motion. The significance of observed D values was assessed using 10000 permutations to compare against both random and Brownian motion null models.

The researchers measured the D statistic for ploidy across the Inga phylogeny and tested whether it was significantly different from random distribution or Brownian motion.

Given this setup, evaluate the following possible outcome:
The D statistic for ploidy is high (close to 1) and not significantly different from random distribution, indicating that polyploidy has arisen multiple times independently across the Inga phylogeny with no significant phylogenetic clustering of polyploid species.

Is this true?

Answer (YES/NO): YES